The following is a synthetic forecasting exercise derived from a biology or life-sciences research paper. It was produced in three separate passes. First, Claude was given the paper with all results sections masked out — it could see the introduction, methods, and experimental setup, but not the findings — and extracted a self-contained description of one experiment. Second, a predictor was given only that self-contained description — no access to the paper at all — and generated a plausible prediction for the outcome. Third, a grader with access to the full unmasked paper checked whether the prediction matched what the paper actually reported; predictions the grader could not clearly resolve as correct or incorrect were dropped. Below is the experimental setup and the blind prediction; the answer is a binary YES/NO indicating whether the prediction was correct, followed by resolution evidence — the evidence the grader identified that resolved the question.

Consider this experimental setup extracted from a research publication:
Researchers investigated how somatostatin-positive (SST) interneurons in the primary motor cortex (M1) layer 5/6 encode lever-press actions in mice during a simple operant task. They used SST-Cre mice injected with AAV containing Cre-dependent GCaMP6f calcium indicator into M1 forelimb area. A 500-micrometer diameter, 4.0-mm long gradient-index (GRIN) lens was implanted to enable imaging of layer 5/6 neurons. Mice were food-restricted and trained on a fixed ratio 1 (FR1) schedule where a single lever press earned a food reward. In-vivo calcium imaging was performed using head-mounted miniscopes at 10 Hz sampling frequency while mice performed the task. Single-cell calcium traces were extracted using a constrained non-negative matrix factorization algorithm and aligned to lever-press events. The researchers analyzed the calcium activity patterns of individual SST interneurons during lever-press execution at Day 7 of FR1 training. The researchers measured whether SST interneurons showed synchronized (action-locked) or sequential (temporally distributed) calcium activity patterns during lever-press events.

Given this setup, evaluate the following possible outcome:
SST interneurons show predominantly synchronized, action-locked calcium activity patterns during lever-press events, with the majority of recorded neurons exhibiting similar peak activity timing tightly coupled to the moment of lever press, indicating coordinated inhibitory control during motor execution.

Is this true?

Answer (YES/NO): YES